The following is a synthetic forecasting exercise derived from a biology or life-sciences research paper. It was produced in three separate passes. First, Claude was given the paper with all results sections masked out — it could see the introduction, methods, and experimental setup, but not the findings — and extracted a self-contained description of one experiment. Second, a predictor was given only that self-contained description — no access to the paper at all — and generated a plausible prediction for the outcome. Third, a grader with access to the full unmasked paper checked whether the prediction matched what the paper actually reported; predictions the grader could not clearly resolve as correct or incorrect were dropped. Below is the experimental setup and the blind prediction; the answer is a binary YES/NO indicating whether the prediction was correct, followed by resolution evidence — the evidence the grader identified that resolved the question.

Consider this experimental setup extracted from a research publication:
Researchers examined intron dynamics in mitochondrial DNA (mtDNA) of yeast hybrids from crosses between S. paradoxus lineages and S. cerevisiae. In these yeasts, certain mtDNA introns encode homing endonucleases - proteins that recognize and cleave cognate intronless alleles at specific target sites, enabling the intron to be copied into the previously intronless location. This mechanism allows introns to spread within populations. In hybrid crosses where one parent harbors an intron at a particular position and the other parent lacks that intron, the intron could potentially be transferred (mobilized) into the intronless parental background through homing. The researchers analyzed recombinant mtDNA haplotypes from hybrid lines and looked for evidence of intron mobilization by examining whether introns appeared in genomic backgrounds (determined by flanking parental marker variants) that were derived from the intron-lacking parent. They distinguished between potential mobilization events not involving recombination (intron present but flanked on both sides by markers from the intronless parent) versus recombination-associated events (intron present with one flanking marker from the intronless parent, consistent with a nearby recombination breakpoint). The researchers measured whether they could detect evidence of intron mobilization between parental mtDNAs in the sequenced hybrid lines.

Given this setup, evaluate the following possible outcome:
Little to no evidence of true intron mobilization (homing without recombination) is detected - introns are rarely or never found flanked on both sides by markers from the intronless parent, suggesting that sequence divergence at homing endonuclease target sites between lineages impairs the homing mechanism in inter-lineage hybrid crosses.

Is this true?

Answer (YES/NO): NO